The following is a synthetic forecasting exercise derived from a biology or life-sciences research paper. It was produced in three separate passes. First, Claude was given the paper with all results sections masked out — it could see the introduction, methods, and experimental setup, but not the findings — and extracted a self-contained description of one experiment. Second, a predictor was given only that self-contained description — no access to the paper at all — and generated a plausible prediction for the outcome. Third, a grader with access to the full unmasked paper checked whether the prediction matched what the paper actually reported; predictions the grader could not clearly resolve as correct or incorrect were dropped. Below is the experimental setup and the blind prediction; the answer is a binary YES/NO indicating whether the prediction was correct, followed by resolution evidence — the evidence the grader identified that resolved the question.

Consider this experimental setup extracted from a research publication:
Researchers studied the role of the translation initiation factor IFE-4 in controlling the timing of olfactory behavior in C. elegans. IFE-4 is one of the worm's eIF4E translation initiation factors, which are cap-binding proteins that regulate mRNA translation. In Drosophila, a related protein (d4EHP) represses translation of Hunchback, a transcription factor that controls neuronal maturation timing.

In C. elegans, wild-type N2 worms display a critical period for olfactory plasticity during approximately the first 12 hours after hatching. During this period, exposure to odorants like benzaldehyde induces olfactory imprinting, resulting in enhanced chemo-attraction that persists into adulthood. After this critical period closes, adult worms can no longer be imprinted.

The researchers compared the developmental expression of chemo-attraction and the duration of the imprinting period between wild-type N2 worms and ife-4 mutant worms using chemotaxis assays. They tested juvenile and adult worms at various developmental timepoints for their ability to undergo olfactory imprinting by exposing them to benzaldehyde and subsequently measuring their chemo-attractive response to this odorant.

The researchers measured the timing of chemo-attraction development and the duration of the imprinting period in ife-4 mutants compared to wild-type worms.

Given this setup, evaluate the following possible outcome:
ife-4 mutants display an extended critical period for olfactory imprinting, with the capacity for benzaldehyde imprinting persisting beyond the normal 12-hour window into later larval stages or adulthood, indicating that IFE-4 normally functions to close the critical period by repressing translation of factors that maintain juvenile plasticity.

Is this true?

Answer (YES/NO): YES